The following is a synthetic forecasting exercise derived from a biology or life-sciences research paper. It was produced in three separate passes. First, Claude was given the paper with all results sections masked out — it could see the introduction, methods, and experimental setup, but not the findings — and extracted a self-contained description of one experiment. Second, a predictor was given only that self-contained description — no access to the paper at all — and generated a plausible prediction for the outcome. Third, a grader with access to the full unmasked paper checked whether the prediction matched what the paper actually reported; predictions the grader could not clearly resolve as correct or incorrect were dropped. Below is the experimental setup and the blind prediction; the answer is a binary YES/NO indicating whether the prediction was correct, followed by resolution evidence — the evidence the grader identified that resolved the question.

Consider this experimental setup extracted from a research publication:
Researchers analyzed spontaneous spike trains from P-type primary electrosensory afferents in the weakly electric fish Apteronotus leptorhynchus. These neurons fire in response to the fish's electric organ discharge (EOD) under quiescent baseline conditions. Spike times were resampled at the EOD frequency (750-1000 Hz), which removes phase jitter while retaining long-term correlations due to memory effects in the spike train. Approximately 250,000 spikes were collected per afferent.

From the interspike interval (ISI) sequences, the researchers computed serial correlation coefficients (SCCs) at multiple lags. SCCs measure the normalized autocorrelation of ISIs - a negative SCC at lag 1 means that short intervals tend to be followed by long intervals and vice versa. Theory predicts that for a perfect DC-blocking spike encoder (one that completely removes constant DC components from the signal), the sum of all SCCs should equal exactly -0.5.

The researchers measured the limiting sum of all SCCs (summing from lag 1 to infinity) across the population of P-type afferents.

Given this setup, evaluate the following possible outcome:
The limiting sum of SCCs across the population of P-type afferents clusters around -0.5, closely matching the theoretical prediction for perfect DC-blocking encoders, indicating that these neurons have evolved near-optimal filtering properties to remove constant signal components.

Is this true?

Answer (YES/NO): YES